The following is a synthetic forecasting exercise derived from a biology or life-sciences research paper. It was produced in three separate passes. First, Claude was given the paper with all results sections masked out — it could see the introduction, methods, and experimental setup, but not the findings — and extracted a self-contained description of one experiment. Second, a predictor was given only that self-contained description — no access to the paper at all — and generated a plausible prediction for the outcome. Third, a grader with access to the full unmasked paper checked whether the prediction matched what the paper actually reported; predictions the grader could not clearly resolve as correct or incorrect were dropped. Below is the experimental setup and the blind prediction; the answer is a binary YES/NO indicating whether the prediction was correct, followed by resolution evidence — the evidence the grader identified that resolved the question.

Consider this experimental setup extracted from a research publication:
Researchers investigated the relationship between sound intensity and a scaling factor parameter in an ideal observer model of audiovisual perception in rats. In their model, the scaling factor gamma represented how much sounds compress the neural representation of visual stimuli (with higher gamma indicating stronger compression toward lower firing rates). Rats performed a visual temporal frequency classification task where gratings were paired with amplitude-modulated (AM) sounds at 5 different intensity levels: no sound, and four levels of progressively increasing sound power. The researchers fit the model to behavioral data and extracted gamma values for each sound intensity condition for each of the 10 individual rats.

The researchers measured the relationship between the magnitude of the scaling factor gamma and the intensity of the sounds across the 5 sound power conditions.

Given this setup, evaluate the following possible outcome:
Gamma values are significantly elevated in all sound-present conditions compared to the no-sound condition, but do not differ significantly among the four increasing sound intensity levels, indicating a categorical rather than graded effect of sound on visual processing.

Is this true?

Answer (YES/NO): NO